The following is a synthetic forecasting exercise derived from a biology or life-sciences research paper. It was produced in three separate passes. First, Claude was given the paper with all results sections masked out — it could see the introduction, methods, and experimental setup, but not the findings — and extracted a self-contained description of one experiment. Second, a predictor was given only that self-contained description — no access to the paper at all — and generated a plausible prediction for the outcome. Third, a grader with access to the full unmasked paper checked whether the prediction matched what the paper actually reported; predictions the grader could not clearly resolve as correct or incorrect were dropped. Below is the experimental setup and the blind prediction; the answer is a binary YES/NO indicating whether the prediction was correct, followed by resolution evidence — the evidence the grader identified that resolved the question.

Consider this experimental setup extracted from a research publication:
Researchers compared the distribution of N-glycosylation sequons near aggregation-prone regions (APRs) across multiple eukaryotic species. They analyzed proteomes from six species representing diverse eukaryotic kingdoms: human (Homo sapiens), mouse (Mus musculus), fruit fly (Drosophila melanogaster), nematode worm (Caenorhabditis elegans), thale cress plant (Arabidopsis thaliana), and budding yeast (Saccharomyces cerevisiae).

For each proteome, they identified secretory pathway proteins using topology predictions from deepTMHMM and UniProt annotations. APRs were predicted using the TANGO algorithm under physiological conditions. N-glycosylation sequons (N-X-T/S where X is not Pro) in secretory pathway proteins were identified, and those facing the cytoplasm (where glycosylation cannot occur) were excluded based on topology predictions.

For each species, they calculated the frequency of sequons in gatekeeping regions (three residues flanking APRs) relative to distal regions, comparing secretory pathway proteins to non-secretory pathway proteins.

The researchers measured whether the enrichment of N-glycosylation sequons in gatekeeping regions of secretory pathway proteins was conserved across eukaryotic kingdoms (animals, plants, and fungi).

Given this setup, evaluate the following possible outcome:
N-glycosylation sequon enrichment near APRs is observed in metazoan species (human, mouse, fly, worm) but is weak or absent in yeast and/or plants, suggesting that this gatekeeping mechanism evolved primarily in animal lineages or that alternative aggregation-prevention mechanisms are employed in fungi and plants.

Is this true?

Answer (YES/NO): NO